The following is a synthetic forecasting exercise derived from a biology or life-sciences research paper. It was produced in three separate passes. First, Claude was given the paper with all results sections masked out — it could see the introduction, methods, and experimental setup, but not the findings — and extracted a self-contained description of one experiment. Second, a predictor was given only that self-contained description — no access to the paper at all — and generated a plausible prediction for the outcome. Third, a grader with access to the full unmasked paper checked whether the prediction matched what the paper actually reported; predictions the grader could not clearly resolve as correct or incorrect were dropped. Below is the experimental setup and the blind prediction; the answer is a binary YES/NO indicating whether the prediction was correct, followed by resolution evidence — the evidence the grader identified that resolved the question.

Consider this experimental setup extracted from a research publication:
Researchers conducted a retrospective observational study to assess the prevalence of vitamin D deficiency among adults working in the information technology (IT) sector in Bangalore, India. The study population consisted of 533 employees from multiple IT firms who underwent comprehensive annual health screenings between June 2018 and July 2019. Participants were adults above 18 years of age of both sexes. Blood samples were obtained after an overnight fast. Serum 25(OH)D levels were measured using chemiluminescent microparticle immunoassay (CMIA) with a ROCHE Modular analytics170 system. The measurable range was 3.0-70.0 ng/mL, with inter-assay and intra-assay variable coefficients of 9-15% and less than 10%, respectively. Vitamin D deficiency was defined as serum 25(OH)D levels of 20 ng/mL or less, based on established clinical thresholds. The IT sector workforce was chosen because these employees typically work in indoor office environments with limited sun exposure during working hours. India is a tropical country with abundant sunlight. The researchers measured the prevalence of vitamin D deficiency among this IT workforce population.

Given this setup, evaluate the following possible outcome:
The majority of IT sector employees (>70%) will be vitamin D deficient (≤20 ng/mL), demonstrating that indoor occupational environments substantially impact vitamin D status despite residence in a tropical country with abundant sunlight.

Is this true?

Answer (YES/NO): YES